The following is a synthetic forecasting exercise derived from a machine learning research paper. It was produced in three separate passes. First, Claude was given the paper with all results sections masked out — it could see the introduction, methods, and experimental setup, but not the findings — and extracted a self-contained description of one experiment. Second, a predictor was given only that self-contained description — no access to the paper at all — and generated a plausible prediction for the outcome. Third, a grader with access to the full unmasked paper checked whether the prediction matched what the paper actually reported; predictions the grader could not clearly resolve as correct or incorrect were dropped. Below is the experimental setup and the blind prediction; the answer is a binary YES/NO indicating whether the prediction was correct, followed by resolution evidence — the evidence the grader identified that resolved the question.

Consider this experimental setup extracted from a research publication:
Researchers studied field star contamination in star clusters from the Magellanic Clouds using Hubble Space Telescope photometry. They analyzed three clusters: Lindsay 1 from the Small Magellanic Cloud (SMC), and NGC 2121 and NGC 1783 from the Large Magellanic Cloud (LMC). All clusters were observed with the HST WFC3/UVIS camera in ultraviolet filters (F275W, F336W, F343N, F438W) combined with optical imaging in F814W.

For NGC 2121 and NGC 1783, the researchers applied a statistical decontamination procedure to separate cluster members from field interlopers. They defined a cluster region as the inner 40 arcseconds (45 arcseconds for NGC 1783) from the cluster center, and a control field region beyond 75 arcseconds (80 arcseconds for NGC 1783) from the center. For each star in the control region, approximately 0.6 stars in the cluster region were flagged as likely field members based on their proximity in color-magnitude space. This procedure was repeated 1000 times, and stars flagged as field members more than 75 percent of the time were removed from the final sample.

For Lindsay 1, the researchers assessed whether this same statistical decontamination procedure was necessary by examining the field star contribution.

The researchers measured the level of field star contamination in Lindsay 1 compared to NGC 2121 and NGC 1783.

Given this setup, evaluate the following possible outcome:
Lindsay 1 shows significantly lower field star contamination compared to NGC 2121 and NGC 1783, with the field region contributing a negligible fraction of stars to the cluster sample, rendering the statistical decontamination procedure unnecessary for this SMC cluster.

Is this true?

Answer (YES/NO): YES